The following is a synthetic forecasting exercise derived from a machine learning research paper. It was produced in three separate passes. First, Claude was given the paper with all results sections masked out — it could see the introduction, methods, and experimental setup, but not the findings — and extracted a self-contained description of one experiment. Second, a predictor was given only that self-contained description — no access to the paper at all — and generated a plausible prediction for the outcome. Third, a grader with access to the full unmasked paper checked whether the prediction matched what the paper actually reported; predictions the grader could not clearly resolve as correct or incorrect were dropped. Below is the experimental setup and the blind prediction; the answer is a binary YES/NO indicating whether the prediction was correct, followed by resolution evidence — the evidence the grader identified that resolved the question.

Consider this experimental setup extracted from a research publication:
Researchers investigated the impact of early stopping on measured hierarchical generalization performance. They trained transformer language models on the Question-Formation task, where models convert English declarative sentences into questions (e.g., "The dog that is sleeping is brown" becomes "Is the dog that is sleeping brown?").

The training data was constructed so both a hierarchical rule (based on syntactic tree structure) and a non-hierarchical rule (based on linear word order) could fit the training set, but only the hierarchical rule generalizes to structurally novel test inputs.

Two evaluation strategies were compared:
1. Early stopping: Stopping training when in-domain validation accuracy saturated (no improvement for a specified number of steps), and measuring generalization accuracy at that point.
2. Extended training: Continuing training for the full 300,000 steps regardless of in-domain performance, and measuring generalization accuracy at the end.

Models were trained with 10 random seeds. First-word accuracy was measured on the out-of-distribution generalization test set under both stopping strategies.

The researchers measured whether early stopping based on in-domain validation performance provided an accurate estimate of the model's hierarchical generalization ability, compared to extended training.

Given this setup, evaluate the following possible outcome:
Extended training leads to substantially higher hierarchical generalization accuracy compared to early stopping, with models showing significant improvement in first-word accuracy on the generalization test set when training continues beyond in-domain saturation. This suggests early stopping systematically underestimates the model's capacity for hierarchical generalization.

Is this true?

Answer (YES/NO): YES